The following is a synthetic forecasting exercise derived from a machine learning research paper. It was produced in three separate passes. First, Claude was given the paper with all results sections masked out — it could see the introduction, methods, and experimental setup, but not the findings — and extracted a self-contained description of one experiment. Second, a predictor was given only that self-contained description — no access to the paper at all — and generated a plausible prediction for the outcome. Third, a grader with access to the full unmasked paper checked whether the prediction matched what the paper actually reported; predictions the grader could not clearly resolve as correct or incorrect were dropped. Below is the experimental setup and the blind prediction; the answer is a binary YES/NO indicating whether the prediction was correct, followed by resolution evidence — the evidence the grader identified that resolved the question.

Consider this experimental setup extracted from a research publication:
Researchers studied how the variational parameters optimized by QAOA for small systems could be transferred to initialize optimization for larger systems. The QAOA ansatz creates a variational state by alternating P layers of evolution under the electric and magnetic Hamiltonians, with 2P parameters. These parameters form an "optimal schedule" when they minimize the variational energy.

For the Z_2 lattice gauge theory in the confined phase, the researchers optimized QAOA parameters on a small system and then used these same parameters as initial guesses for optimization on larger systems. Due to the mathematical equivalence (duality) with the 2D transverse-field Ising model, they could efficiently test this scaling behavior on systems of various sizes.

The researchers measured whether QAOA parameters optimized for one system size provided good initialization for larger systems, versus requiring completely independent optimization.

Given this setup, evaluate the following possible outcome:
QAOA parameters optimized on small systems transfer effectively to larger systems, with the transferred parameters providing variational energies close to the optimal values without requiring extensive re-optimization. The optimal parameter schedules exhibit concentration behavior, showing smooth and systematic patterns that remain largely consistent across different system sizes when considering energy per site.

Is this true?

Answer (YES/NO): YES